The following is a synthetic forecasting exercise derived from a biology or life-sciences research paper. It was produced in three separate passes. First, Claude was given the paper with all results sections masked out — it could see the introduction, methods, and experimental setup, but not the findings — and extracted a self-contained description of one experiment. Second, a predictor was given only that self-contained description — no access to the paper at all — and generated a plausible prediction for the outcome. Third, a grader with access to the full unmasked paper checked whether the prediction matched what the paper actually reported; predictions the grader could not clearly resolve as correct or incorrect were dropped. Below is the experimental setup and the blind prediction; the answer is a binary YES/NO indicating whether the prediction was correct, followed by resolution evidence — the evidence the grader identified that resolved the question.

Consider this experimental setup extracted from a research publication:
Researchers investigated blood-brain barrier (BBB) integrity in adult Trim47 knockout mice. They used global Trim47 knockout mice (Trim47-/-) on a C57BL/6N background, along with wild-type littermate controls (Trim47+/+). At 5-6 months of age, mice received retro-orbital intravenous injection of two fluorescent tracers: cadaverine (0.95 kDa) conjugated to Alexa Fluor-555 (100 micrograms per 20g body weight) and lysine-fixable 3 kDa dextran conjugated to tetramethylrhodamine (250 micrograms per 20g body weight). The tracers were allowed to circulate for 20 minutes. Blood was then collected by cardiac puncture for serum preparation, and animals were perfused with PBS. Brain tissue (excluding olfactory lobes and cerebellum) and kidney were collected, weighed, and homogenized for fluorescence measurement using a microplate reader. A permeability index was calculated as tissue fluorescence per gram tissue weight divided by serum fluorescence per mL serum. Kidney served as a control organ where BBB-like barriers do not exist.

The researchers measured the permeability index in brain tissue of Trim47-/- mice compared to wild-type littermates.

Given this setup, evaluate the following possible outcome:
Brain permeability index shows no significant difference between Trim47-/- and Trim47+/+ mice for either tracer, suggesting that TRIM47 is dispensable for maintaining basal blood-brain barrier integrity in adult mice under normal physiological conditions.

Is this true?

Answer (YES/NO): NO